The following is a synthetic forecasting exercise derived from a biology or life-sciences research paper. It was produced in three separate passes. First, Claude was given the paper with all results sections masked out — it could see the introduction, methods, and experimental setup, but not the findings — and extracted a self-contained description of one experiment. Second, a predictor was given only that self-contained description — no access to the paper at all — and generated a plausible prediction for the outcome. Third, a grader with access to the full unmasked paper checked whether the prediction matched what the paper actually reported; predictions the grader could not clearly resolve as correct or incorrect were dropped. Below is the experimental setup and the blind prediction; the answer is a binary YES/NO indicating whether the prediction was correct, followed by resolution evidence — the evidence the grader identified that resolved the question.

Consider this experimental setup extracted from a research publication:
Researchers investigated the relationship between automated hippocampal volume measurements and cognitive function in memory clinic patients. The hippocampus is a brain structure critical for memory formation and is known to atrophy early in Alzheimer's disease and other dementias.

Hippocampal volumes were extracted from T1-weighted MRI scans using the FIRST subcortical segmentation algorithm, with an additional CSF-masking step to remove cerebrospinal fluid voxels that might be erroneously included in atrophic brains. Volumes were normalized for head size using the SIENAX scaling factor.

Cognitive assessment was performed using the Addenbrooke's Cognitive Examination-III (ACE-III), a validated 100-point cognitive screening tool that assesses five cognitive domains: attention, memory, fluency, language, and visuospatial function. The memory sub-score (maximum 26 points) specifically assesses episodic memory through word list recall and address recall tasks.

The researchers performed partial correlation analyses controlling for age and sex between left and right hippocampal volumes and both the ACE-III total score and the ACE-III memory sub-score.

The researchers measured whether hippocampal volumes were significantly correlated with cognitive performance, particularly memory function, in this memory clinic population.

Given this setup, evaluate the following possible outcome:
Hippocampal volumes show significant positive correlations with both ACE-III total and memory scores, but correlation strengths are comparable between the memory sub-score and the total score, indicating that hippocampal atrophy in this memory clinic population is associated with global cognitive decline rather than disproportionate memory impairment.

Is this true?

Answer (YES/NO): NO